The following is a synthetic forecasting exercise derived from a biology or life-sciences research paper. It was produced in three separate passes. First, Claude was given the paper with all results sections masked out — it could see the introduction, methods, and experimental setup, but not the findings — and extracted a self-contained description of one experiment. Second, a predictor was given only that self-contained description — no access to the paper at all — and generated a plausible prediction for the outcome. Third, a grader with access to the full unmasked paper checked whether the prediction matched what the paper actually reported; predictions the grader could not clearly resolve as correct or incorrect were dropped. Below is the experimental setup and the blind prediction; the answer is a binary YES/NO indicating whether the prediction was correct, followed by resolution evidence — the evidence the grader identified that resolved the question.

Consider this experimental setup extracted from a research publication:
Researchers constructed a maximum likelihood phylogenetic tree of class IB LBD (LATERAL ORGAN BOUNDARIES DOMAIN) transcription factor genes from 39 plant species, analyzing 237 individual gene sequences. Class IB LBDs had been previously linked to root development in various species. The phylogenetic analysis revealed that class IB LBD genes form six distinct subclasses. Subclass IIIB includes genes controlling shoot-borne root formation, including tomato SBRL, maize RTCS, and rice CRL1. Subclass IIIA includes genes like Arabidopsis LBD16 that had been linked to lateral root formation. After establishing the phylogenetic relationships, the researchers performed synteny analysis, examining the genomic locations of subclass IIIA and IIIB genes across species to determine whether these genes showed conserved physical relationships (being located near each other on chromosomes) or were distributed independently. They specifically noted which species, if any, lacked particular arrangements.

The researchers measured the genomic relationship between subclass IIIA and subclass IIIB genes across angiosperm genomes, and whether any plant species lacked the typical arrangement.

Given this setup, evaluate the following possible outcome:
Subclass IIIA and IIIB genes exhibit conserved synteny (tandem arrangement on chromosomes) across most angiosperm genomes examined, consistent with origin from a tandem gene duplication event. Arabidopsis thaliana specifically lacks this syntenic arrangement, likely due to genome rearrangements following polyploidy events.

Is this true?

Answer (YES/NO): NO